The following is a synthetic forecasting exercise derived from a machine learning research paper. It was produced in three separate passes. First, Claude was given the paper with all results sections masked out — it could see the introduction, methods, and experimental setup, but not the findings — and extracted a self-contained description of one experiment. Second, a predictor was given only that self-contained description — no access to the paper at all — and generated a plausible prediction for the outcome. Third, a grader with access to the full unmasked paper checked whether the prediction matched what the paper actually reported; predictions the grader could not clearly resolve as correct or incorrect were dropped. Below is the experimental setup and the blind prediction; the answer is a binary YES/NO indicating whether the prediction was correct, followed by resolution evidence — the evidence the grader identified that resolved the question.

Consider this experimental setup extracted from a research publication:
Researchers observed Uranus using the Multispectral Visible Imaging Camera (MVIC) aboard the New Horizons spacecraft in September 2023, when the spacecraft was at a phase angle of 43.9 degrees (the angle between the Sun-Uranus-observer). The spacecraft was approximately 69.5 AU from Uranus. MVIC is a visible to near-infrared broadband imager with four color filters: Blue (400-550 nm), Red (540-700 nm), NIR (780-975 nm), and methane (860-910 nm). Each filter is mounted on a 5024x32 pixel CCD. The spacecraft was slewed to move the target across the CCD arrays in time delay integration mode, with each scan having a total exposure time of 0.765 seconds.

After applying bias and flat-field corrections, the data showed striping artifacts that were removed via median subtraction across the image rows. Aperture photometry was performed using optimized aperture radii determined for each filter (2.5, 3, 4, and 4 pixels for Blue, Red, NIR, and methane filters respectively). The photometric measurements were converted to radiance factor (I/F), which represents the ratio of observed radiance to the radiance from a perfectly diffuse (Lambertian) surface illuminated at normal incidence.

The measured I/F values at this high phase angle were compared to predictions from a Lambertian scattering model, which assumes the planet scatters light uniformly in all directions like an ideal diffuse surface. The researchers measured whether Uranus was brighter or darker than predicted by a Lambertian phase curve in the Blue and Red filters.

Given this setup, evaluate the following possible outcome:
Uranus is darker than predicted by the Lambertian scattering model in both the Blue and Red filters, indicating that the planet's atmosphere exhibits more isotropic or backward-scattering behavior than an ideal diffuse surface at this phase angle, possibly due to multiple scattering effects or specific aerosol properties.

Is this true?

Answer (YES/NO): YES